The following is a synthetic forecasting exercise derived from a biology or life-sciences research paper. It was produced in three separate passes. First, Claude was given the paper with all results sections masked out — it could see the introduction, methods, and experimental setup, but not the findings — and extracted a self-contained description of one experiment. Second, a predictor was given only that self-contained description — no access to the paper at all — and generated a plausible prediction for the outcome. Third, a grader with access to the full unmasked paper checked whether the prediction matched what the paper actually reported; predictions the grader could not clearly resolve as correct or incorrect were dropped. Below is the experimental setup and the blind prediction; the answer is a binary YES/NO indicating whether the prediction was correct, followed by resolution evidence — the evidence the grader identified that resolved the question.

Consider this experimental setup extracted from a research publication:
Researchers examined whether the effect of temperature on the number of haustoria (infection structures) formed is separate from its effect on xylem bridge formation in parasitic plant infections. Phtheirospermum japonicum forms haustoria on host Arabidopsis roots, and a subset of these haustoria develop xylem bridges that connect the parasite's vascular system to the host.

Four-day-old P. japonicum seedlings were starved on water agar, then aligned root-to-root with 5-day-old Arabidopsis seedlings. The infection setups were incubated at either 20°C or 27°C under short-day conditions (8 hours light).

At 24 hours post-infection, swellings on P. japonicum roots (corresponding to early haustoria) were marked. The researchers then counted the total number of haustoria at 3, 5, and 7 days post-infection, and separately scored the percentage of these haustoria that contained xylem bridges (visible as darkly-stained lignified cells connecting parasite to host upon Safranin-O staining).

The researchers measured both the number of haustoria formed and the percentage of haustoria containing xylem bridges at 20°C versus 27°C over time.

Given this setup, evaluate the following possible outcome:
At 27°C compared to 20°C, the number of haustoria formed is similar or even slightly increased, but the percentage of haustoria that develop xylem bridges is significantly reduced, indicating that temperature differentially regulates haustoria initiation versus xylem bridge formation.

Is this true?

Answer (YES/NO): NO